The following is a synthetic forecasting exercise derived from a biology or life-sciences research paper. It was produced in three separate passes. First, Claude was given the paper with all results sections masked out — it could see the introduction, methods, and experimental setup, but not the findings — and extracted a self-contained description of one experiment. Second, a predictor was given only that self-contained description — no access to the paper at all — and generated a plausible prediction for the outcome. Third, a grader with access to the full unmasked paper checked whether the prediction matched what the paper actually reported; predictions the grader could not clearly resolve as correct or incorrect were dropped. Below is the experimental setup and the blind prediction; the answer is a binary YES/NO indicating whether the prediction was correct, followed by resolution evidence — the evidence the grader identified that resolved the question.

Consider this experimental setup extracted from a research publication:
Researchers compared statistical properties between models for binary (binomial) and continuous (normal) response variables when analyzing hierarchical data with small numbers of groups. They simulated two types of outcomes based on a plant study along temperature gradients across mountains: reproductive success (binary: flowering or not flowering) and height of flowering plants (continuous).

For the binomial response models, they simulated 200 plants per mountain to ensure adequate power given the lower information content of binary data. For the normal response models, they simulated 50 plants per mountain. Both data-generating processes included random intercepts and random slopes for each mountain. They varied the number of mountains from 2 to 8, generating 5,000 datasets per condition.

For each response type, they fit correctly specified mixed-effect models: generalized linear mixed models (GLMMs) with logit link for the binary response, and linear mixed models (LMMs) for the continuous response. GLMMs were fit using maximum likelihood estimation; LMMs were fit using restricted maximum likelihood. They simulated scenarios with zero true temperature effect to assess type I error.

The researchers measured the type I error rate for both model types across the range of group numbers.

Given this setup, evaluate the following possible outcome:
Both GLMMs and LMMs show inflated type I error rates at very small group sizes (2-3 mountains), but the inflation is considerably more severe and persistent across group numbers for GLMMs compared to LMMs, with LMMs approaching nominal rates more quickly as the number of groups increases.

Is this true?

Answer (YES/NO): NO